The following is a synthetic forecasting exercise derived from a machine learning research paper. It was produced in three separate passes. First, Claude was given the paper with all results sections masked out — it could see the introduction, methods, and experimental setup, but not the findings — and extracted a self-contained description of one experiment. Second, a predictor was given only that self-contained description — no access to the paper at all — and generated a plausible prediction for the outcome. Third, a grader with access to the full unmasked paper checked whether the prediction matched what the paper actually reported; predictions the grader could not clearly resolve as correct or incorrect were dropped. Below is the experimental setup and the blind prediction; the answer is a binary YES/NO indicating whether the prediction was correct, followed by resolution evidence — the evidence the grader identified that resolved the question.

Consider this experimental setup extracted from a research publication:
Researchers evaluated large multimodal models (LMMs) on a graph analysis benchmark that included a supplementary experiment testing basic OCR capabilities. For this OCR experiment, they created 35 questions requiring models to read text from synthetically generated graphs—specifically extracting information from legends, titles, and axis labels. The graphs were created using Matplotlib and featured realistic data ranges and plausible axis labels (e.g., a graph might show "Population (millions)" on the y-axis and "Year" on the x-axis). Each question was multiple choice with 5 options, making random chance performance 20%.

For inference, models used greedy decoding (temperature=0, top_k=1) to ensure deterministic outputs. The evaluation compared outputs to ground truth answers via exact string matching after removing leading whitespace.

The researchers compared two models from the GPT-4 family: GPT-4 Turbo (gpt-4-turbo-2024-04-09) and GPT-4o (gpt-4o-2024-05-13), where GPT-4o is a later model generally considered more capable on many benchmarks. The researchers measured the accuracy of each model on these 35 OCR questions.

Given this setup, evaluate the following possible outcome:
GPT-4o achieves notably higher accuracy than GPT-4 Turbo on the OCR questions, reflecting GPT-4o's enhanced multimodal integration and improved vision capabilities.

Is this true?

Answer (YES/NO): NO